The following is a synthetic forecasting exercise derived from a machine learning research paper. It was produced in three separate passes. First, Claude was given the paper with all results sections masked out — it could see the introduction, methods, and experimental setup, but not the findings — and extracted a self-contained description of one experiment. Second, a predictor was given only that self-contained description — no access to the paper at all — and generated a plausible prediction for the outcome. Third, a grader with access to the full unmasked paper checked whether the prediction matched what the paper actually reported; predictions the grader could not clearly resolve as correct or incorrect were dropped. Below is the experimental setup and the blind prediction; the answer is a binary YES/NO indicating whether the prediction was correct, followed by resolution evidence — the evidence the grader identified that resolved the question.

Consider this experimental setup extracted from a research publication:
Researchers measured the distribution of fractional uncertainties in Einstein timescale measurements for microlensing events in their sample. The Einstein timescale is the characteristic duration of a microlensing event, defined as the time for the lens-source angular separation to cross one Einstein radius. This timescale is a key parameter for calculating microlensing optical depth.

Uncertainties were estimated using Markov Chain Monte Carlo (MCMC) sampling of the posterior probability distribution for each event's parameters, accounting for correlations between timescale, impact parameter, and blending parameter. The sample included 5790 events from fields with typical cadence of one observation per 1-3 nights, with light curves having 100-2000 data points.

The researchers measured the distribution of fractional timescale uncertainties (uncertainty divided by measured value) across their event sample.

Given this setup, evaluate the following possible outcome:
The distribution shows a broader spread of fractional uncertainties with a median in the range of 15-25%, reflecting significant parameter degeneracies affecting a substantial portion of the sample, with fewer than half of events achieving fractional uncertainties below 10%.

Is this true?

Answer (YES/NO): YES